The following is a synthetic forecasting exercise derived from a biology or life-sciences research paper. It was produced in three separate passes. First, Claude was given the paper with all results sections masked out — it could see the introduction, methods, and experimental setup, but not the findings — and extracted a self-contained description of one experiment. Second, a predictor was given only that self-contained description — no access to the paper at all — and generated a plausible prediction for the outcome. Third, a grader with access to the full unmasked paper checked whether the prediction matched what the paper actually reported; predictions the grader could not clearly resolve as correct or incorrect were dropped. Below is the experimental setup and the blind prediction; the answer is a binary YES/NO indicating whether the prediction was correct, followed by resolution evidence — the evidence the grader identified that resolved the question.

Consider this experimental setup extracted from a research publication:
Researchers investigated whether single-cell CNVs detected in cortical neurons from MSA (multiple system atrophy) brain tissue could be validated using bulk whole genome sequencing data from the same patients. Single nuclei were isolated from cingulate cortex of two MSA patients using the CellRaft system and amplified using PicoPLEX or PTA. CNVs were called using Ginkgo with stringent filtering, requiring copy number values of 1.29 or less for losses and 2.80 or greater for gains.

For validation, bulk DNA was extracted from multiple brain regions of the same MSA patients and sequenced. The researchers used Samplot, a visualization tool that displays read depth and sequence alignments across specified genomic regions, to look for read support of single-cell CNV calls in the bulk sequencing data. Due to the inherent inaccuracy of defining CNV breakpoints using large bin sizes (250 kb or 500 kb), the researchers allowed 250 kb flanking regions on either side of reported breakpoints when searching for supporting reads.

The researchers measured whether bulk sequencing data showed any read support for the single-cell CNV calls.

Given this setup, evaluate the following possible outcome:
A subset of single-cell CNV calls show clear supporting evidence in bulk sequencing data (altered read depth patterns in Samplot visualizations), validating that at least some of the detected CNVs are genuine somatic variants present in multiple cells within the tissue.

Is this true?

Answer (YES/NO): NO